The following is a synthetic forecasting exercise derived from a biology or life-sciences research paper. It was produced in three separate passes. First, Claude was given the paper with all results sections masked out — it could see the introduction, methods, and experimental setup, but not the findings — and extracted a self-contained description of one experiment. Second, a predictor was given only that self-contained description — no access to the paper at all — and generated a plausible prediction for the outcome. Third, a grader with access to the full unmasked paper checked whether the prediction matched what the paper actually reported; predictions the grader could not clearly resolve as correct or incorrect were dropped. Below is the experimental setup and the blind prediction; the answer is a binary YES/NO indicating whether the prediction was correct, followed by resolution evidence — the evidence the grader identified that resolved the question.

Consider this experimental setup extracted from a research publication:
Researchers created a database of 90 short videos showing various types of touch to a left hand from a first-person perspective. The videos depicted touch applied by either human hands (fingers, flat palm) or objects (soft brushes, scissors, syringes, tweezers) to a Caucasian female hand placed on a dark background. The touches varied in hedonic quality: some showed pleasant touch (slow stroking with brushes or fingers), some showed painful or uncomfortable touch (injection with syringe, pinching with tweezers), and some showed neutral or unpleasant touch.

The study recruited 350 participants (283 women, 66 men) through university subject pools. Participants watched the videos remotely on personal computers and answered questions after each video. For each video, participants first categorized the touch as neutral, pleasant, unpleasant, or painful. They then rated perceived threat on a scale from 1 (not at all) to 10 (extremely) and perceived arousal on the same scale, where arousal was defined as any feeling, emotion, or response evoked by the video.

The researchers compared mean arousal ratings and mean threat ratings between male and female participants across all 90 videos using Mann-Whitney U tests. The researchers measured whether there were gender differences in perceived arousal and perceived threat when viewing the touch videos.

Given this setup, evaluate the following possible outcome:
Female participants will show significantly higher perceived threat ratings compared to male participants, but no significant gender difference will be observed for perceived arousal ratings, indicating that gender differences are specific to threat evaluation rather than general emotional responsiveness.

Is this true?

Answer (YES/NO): YES